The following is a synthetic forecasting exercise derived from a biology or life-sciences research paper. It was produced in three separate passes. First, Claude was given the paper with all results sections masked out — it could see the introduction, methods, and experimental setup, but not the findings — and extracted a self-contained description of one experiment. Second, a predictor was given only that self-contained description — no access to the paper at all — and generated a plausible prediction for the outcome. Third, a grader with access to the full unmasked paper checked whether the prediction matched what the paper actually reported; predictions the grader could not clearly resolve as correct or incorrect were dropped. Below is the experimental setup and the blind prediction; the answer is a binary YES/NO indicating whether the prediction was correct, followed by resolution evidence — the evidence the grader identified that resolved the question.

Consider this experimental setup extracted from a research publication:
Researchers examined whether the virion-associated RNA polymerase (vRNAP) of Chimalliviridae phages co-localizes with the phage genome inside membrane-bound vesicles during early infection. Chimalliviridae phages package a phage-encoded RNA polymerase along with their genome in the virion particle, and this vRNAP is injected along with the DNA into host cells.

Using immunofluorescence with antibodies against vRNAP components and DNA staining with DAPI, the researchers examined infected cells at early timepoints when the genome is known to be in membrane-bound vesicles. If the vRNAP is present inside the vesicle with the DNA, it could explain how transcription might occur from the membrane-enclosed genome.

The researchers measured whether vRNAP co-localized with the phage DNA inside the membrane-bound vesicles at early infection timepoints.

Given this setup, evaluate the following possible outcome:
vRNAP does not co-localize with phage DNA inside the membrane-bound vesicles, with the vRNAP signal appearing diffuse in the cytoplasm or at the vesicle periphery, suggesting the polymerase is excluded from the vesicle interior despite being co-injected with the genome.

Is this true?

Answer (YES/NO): NO